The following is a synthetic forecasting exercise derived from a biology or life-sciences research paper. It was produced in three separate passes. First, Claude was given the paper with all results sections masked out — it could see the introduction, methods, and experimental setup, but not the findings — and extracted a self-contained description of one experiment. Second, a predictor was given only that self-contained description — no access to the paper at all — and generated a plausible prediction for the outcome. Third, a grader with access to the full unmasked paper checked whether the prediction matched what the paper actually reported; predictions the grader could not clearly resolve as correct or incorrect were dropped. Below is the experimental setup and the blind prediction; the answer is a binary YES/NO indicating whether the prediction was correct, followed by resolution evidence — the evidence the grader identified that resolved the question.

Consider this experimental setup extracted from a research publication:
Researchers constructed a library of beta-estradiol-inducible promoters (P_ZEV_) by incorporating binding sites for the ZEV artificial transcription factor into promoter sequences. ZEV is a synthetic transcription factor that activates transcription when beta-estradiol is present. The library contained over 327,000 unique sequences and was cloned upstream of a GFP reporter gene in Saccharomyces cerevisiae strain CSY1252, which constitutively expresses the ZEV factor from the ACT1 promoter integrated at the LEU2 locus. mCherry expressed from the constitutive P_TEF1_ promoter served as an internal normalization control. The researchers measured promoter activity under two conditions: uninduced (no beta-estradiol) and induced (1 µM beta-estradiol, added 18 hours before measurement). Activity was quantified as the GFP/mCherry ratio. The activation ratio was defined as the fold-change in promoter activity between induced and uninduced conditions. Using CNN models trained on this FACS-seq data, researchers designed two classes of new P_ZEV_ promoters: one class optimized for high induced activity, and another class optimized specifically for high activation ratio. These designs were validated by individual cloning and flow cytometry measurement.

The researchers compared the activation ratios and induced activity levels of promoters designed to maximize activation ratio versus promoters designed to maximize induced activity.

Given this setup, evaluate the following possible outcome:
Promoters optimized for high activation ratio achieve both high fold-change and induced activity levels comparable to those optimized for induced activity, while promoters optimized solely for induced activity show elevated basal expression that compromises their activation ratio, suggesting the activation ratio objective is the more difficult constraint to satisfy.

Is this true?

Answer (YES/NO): NO